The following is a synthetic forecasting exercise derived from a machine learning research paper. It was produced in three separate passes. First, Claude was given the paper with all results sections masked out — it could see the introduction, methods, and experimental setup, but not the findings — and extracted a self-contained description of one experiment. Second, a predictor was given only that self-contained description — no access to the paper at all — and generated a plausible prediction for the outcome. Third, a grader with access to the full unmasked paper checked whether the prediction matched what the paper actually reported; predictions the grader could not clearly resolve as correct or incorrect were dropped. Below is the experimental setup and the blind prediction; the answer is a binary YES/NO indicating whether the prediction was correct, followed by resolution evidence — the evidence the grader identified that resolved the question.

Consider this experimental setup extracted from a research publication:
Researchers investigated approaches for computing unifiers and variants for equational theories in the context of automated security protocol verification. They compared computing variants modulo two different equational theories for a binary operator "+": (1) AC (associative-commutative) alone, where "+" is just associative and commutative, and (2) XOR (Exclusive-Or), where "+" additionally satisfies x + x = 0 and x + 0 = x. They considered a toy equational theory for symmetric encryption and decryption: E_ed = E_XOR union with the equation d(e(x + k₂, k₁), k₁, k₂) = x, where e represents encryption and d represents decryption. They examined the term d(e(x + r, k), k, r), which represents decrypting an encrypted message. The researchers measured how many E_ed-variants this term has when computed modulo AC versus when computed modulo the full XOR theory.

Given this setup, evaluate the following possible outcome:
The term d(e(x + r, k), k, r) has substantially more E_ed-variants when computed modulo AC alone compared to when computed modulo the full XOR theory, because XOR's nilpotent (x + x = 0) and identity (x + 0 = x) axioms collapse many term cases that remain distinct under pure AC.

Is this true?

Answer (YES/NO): YES